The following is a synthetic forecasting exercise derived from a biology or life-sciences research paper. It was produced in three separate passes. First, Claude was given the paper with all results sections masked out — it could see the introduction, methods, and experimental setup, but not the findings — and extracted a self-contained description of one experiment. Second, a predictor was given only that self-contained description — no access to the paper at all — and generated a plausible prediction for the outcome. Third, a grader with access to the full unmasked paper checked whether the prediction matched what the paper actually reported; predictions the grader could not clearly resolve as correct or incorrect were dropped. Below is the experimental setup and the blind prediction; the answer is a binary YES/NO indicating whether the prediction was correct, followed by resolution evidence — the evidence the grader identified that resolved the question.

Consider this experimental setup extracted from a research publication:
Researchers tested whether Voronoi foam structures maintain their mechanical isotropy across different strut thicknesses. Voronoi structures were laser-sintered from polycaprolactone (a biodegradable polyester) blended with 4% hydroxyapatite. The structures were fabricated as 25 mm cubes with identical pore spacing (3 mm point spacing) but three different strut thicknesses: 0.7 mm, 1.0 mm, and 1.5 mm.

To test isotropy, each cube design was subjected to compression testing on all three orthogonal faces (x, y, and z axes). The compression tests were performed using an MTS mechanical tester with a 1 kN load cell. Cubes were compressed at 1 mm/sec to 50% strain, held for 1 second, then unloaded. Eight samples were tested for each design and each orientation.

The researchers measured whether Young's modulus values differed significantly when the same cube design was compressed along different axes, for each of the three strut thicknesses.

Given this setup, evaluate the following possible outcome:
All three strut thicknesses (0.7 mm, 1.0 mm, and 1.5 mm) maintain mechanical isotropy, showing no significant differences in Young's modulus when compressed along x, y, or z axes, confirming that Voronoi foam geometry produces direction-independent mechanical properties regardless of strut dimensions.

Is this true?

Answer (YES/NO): NO